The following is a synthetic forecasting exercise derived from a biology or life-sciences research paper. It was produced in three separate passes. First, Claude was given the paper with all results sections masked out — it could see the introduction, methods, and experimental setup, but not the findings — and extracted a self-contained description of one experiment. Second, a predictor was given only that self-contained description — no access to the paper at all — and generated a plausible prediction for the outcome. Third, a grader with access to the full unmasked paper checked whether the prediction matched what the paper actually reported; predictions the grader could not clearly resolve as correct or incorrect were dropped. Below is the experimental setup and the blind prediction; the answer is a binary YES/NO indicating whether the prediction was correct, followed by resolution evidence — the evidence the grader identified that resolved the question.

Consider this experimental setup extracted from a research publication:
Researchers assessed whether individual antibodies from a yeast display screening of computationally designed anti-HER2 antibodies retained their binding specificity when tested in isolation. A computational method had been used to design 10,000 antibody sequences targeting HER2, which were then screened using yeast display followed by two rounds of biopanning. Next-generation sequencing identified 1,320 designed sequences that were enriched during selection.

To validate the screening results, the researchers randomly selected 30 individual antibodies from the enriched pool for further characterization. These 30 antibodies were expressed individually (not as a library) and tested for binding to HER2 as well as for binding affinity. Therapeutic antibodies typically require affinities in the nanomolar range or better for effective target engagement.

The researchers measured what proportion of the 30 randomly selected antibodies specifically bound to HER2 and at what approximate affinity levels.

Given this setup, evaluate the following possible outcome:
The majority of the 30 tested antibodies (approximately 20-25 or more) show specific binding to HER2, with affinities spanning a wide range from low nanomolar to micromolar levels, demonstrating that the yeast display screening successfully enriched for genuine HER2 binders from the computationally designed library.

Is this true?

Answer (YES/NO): NO